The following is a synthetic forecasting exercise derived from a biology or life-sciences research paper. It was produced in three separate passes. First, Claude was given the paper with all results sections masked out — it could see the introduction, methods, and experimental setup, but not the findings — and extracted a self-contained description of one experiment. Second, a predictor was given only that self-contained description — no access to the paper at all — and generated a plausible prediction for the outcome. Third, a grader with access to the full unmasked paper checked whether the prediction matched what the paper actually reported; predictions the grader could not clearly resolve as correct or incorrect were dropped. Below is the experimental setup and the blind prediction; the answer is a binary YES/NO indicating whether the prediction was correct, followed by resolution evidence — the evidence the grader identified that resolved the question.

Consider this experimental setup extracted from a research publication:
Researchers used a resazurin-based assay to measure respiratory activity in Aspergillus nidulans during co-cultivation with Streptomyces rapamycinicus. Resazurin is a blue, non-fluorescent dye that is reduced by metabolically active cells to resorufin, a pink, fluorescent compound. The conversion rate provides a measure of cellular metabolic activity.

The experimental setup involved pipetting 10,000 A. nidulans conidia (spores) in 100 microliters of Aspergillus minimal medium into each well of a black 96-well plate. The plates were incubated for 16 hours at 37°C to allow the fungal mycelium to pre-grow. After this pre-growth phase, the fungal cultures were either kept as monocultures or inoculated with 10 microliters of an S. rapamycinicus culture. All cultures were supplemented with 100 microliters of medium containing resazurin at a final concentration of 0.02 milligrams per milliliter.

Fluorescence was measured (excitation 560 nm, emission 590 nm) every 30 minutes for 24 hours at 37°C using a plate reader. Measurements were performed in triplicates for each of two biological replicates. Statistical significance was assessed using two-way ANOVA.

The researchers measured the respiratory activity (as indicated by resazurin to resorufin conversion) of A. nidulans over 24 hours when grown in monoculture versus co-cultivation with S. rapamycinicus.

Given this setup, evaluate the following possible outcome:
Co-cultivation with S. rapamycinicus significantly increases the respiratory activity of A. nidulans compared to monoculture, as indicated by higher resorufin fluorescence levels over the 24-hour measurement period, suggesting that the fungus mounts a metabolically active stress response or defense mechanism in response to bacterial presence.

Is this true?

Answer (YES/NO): NO